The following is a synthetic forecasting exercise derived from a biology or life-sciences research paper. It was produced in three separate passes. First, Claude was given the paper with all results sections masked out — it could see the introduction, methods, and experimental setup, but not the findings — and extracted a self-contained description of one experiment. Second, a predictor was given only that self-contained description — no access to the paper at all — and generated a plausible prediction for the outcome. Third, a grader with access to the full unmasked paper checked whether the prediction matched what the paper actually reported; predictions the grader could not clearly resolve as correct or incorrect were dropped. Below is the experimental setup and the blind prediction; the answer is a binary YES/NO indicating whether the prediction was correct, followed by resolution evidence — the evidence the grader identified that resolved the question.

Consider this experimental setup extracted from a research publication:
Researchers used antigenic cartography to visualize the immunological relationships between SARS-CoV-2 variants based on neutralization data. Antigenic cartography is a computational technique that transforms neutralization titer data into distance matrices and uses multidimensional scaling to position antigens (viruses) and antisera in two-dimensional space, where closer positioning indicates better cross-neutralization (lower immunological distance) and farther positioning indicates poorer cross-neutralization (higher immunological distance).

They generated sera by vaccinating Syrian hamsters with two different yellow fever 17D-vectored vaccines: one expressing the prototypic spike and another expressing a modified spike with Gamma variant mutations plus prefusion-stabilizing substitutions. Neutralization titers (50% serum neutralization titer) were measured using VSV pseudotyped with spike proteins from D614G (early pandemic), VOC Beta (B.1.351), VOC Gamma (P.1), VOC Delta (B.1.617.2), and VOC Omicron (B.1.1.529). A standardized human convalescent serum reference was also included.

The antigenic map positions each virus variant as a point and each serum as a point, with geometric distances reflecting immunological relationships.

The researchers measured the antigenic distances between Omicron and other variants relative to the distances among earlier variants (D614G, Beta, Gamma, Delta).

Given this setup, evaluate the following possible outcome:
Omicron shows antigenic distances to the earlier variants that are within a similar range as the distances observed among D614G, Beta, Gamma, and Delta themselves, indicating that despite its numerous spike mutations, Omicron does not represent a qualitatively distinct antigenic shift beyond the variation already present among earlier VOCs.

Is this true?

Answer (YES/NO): NO